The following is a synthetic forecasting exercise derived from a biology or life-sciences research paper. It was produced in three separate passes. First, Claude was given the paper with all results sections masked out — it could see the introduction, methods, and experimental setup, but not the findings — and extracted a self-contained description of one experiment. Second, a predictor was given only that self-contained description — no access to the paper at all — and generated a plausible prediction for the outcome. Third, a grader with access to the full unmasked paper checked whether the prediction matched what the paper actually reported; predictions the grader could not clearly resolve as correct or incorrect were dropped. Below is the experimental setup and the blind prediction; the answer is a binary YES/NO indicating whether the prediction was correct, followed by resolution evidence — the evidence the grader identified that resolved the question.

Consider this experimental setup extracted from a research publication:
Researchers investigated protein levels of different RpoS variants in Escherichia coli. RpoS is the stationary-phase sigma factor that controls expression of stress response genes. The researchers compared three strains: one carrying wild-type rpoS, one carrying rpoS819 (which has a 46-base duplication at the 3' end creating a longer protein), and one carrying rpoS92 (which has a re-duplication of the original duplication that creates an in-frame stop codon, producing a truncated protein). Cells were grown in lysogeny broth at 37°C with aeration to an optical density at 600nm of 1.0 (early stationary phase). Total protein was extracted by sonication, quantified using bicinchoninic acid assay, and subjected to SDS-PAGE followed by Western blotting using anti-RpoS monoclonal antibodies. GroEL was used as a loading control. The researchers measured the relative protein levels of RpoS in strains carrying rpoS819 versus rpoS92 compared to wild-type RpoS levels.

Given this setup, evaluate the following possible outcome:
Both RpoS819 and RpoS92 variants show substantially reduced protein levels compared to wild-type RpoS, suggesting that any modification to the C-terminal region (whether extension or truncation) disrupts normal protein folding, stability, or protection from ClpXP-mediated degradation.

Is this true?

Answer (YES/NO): NO